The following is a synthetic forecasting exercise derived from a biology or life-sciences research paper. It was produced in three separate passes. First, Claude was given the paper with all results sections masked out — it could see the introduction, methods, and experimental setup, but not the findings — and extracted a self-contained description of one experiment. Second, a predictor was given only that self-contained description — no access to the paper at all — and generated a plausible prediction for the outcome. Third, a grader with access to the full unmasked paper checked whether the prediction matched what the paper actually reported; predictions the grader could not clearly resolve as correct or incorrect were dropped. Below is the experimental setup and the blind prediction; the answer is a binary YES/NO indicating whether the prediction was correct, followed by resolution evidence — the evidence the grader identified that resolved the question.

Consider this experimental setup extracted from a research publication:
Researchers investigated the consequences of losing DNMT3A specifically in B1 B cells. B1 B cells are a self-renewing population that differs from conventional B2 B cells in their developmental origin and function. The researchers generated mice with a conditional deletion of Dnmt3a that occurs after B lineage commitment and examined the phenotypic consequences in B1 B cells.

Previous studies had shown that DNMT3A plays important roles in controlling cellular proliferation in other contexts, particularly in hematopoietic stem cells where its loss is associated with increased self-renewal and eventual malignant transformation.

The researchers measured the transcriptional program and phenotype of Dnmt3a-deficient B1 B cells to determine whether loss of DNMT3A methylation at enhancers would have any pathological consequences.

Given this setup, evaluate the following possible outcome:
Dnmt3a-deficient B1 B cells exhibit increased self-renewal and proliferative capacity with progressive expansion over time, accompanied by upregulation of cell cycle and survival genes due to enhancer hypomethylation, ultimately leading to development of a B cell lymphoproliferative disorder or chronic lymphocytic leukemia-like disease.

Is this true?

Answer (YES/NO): YES